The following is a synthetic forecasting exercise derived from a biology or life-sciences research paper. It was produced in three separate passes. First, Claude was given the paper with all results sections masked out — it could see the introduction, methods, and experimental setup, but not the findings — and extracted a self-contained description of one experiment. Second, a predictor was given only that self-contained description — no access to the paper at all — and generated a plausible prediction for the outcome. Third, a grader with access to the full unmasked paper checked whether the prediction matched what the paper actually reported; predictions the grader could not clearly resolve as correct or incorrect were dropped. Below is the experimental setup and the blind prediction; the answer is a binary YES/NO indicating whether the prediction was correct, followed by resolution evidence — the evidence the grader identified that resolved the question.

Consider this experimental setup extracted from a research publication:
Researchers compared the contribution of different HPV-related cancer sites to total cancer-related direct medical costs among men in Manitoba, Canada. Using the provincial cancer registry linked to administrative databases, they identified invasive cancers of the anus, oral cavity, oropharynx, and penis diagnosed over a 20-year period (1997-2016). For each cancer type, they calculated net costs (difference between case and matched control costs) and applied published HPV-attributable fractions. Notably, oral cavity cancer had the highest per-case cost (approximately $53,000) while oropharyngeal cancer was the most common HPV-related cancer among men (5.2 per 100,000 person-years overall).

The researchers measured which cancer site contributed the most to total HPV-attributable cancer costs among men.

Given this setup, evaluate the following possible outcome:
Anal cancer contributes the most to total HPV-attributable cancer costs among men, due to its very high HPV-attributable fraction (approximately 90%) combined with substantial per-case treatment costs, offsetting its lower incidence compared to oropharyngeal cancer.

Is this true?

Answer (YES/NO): NO